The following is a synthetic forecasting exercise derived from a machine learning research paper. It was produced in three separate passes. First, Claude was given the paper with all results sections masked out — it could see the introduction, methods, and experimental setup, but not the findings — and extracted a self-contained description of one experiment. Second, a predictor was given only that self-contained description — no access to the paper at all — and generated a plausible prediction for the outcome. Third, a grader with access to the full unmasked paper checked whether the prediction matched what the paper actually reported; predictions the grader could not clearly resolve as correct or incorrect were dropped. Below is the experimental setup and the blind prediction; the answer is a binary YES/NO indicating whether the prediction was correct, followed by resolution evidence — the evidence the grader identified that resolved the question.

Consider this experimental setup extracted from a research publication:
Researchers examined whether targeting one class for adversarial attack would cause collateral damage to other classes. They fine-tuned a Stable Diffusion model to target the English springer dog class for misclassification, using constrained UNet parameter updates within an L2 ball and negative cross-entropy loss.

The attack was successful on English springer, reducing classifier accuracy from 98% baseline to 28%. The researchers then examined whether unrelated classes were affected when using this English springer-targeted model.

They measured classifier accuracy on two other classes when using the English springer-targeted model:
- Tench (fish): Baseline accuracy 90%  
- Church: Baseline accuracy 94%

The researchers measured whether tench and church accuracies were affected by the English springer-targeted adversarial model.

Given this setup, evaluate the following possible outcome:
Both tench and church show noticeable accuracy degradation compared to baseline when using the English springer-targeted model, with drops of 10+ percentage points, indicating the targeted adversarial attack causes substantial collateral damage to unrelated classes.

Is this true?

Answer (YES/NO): NO